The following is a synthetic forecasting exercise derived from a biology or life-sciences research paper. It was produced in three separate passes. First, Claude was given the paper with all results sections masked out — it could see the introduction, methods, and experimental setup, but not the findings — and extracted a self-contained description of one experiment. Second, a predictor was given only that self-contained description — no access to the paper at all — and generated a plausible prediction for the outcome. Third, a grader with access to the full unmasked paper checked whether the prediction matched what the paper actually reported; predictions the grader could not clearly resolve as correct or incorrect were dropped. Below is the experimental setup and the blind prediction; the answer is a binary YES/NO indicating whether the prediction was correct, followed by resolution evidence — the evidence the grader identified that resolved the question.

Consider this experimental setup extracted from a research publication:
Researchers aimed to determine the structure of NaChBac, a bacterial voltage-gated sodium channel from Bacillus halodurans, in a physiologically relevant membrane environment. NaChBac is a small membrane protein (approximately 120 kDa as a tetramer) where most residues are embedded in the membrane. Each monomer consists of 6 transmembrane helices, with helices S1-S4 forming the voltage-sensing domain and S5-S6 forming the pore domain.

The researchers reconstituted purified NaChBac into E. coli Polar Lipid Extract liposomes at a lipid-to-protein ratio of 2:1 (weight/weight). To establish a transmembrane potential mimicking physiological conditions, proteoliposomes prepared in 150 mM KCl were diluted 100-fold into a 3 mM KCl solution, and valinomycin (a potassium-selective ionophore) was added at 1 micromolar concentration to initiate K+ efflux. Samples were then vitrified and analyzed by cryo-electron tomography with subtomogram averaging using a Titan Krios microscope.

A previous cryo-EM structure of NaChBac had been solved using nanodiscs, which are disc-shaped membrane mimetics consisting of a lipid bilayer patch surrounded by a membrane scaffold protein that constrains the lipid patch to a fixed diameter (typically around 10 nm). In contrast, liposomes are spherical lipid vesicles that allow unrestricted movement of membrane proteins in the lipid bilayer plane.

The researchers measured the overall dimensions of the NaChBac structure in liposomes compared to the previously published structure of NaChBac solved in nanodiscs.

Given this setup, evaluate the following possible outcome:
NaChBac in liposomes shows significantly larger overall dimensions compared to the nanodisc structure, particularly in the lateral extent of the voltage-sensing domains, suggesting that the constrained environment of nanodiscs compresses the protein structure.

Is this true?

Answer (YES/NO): YES